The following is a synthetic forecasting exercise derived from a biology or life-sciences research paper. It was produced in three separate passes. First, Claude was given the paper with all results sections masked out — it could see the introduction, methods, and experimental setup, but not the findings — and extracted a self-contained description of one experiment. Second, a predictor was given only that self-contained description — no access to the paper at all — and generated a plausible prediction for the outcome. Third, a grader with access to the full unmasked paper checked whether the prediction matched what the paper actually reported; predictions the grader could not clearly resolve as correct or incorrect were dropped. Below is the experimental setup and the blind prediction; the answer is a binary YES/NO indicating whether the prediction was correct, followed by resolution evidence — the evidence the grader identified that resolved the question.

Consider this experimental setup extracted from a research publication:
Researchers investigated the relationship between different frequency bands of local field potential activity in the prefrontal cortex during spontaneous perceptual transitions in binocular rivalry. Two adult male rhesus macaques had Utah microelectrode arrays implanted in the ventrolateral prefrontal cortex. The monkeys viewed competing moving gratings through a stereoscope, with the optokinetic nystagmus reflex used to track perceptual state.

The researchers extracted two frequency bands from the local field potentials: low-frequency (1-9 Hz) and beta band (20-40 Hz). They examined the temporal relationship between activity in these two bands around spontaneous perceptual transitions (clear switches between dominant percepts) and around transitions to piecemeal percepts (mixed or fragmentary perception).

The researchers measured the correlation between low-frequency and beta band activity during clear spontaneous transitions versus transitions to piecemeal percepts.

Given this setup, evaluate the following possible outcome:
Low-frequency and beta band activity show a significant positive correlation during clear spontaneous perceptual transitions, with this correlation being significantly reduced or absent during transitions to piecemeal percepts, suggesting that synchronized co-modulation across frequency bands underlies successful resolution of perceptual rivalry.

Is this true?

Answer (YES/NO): NO